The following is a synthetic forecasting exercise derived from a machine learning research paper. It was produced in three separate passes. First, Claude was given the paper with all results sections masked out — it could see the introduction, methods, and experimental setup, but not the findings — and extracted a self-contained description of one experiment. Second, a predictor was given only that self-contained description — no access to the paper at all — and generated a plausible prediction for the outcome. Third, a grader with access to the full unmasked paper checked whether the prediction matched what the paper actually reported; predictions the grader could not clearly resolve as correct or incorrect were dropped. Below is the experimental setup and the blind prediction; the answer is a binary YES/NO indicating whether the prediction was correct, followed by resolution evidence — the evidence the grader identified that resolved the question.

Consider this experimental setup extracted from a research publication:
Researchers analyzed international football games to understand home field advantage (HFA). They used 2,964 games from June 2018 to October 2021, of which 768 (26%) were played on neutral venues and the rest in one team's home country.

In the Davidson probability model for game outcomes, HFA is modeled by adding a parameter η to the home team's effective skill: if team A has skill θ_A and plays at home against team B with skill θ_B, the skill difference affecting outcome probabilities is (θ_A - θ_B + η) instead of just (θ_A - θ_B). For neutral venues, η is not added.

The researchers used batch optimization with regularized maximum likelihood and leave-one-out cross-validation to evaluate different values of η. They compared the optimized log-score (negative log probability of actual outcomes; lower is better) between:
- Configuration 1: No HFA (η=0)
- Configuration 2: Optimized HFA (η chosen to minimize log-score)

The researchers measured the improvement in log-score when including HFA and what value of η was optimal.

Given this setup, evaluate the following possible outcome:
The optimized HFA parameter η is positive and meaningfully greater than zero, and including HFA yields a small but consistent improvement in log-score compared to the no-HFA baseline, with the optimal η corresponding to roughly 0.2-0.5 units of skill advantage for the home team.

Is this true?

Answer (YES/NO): NO